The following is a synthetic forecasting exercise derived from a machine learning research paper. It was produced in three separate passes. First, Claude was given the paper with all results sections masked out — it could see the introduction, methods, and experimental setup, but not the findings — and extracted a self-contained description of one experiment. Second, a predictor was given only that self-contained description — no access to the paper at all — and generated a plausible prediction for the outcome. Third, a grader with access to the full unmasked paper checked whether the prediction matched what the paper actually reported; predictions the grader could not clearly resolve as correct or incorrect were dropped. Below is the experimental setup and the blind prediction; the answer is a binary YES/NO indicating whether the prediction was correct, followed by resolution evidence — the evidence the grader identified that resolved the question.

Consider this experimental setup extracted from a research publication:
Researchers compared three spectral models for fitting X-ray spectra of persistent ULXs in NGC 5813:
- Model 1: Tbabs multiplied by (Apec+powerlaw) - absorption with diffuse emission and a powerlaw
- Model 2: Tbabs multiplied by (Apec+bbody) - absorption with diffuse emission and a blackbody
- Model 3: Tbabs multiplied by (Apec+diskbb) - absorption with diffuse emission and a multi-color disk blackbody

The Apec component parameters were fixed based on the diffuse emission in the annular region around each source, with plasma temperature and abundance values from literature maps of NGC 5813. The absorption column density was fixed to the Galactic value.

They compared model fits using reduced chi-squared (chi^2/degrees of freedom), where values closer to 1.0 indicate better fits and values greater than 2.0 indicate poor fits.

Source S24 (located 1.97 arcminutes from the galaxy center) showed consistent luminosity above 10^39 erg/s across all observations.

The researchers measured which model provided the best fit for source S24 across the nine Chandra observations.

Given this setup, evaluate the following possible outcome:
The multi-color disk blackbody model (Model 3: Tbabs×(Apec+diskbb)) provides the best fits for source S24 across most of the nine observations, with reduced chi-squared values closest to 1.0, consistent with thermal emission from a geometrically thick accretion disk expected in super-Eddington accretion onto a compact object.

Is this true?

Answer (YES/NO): NO